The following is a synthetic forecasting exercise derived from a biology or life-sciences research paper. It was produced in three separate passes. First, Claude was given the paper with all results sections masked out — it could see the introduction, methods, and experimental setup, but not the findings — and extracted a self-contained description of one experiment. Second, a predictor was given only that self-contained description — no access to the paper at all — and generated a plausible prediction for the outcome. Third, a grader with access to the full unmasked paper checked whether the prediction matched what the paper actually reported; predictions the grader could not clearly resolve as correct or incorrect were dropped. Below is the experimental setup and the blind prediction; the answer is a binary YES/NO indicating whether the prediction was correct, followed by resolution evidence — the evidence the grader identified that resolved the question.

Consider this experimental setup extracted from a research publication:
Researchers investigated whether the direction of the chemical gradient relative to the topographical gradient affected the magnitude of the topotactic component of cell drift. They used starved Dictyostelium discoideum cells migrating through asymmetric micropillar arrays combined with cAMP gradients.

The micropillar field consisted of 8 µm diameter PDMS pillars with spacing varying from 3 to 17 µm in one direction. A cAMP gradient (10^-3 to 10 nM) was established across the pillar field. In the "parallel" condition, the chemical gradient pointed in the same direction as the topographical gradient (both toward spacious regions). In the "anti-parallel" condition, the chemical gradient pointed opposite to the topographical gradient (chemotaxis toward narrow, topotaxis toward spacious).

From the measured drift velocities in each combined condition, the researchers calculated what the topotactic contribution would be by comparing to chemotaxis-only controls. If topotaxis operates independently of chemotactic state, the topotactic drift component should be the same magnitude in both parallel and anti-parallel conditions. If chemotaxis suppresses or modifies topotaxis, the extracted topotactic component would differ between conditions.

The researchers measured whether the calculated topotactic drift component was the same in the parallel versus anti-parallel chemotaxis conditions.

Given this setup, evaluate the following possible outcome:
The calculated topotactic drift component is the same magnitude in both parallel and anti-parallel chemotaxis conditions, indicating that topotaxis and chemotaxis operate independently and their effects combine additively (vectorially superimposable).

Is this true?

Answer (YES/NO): YES